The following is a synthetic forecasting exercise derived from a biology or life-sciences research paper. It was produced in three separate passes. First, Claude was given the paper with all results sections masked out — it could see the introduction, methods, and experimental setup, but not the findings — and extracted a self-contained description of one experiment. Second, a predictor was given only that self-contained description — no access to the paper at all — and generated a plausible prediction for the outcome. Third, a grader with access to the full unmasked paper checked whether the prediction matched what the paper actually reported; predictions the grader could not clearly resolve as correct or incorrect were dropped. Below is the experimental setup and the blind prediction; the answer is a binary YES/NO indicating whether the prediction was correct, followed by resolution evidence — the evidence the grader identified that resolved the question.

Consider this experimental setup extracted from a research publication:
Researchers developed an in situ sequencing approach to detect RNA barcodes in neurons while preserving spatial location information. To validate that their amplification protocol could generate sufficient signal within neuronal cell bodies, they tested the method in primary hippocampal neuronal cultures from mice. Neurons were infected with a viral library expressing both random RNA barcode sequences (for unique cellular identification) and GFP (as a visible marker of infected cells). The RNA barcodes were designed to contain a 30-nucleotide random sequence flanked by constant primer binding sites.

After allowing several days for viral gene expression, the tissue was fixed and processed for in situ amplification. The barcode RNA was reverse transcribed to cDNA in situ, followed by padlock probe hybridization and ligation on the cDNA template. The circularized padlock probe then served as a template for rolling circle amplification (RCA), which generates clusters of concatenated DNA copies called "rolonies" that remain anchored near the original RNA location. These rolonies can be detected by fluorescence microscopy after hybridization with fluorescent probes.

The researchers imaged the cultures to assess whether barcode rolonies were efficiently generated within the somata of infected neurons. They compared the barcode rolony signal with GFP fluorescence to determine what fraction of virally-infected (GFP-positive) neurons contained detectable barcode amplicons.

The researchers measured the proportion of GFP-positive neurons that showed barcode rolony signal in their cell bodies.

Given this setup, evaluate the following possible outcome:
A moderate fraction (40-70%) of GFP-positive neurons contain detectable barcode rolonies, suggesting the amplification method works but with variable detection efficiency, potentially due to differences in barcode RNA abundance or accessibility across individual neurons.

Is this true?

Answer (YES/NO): NO